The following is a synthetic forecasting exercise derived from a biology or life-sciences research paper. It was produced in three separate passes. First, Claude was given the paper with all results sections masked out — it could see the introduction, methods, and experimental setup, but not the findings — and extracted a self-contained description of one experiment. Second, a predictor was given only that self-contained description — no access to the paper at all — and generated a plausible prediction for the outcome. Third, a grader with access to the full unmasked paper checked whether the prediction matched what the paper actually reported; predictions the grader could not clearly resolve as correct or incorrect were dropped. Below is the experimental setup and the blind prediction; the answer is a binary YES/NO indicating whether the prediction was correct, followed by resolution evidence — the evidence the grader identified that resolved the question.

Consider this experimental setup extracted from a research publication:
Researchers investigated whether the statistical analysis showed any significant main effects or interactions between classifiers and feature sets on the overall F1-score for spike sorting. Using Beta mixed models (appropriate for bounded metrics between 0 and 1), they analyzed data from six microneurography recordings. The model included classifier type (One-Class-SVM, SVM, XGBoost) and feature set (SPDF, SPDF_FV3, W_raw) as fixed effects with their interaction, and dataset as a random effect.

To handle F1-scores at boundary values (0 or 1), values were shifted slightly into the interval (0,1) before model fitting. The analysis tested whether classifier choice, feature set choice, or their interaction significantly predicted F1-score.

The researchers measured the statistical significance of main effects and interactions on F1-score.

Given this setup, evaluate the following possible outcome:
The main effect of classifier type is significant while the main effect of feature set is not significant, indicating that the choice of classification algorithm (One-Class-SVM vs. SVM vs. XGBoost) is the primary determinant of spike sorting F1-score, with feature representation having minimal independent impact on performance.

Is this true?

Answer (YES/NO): NO